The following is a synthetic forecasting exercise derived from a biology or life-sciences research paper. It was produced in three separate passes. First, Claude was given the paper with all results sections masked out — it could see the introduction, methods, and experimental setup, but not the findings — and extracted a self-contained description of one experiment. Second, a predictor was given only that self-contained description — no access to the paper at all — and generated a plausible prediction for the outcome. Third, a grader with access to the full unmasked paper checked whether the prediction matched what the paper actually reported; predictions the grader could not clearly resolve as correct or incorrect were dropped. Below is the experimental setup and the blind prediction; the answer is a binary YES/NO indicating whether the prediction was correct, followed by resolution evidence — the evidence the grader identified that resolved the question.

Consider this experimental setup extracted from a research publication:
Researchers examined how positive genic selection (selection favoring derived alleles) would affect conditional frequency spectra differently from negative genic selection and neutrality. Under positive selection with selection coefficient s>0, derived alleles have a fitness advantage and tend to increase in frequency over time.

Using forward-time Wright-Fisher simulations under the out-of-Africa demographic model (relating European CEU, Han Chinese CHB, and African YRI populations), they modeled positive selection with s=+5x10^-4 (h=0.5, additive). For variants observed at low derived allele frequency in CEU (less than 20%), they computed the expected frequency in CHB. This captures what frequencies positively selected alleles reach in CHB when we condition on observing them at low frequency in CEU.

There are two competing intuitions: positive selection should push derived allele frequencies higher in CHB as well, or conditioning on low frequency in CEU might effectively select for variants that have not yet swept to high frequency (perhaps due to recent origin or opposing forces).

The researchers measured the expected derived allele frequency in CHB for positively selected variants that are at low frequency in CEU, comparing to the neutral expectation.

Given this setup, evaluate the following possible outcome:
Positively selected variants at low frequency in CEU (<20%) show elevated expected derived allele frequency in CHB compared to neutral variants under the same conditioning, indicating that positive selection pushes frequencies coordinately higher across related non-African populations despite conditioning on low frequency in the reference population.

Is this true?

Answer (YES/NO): NO